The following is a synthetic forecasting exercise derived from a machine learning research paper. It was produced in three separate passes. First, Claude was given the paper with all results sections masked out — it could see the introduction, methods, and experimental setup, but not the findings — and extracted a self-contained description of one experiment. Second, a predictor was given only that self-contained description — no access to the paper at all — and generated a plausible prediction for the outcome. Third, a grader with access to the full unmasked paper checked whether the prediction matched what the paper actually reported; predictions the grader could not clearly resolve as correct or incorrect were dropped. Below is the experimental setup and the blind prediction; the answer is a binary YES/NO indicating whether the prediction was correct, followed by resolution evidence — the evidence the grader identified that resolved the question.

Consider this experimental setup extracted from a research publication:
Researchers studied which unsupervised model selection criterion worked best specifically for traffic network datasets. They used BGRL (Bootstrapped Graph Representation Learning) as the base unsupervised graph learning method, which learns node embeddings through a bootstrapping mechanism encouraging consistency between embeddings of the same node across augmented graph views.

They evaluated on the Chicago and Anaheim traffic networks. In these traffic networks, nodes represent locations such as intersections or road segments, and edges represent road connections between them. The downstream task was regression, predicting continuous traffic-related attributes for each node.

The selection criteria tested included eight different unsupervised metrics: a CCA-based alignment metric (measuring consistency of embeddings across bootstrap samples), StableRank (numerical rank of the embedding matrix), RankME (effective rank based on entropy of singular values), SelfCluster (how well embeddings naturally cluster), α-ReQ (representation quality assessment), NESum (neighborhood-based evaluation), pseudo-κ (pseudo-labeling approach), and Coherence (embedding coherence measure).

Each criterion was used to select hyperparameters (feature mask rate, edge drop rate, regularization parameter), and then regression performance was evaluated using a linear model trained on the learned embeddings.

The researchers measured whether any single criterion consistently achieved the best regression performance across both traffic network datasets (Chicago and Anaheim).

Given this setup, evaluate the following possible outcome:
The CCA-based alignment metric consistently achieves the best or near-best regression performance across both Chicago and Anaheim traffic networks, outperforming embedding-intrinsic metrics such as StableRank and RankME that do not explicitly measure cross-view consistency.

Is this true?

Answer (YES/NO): NO